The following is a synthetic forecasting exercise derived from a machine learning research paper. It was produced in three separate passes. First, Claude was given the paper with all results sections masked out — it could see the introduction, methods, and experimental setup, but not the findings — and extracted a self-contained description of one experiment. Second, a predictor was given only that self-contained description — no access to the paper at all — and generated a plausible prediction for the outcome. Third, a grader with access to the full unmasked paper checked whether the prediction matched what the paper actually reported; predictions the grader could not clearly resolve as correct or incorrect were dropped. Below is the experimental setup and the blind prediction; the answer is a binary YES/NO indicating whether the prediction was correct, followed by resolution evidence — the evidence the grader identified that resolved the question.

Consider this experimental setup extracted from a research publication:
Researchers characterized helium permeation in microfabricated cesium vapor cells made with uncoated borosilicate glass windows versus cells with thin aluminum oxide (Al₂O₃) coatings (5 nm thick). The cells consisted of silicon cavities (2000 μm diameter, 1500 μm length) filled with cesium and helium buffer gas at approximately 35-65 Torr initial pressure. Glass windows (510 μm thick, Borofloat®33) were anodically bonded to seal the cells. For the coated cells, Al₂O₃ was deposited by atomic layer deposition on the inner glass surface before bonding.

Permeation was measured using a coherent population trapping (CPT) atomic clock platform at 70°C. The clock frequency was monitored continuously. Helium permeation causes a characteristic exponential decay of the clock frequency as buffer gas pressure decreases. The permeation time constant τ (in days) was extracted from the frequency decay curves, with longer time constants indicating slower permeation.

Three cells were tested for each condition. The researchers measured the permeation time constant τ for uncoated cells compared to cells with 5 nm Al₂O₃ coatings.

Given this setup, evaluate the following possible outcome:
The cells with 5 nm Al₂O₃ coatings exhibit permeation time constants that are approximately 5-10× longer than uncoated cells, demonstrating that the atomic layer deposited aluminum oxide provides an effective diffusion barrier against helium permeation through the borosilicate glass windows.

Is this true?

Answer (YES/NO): NO